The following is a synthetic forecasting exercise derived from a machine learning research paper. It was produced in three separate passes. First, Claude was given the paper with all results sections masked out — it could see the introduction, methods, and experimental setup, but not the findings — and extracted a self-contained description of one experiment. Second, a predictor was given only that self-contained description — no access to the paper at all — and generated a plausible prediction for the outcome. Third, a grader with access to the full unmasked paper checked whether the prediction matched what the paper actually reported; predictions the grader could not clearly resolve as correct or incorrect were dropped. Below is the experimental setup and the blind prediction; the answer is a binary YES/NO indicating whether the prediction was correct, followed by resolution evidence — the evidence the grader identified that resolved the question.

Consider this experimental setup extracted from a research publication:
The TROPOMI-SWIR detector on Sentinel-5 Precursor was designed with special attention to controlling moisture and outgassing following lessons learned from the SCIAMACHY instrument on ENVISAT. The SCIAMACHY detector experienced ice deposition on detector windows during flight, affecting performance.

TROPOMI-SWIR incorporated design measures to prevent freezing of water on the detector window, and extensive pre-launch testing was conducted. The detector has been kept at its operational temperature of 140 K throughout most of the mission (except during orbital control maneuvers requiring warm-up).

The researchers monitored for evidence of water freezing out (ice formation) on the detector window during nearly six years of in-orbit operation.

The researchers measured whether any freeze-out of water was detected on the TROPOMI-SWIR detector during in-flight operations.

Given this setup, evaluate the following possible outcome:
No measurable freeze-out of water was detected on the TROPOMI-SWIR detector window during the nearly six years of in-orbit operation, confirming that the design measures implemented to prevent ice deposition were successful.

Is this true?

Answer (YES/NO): YES